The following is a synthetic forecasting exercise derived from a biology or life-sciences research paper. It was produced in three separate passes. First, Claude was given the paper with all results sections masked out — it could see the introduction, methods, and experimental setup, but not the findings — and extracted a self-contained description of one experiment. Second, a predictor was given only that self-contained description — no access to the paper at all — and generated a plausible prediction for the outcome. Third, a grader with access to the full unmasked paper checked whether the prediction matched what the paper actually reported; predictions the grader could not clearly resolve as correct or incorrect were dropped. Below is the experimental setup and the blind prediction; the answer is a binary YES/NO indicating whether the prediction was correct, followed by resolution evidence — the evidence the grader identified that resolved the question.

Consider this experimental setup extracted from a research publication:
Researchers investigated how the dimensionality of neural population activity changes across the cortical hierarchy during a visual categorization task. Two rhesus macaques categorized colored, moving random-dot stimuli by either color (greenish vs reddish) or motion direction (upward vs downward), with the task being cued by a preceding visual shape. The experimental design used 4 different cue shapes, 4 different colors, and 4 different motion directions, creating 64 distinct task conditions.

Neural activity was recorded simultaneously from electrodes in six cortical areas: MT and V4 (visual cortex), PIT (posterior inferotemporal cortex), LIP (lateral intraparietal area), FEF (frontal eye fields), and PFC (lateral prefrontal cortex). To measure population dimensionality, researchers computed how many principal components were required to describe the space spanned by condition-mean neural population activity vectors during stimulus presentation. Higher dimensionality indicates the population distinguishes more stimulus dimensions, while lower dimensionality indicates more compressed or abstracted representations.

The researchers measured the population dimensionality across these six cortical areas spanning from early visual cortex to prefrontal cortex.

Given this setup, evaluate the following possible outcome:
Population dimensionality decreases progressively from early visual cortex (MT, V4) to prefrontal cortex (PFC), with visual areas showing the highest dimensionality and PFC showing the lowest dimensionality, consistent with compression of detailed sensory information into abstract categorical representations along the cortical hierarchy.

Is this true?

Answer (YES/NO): YES